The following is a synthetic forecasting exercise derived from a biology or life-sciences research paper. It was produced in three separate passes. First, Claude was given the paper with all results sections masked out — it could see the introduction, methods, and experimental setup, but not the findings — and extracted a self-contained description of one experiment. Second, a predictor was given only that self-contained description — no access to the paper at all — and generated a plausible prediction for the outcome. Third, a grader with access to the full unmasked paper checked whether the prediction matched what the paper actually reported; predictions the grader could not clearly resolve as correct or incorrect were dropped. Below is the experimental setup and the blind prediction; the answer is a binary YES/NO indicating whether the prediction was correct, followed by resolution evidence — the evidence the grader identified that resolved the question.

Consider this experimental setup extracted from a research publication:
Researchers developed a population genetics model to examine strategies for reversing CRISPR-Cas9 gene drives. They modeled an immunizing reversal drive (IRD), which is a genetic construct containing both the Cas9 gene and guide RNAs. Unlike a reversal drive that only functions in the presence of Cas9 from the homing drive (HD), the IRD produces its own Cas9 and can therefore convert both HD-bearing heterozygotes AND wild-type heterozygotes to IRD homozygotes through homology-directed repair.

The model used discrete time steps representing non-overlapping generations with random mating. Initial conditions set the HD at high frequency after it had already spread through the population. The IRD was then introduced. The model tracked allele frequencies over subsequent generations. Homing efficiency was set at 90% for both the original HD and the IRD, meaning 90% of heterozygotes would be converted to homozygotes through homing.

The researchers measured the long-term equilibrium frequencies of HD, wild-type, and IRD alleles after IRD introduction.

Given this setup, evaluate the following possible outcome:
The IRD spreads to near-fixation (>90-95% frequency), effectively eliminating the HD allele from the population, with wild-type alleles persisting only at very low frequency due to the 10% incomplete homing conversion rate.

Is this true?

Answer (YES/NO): NO